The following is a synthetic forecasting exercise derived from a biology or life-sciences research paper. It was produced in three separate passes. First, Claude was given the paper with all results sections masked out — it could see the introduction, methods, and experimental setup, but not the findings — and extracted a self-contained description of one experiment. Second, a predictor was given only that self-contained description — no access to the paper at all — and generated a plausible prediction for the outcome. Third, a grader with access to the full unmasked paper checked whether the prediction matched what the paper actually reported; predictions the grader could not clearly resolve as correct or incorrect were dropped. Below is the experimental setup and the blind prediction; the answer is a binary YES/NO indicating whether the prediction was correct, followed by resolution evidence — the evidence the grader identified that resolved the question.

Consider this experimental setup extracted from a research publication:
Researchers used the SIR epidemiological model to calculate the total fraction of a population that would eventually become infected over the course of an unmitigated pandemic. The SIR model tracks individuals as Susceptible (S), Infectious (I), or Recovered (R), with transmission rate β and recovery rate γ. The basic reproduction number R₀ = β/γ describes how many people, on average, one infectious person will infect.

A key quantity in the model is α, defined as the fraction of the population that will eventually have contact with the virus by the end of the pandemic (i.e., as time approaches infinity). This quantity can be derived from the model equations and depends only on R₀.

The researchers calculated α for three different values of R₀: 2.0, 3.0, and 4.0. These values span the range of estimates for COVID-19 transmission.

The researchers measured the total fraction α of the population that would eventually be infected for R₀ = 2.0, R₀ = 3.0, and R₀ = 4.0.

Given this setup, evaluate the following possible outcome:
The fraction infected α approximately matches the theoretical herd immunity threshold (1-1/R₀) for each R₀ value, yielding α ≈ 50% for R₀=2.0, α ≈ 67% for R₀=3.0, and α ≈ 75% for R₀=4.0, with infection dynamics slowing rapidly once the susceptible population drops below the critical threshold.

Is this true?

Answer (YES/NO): NO